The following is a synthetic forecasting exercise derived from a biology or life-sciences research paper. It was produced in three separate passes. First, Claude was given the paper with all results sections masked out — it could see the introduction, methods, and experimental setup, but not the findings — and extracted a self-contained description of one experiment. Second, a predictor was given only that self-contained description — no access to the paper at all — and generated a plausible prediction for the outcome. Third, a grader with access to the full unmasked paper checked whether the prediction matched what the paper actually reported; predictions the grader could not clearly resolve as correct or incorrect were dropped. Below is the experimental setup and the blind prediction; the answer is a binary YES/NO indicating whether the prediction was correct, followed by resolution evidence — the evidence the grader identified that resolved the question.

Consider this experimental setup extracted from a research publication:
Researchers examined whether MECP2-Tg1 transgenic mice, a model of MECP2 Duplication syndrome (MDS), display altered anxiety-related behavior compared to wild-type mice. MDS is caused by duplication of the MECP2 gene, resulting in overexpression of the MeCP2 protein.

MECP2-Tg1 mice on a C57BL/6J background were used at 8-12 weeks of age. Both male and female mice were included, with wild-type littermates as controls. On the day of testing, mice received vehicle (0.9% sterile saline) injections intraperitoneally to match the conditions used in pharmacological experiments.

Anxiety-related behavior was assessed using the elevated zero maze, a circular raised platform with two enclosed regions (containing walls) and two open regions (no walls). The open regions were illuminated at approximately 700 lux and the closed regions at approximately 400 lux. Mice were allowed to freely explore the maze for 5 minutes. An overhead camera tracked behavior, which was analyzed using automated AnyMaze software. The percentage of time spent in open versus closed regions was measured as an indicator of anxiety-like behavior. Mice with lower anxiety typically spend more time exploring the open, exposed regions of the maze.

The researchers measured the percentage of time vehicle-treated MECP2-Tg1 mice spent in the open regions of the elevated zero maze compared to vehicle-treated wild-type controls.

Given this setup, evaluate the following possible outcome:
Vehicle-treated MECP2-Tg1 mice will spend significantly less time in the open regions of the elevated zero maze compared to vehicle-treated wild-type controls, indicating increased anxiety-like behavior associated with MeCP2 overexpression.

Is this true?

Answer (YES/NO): YES